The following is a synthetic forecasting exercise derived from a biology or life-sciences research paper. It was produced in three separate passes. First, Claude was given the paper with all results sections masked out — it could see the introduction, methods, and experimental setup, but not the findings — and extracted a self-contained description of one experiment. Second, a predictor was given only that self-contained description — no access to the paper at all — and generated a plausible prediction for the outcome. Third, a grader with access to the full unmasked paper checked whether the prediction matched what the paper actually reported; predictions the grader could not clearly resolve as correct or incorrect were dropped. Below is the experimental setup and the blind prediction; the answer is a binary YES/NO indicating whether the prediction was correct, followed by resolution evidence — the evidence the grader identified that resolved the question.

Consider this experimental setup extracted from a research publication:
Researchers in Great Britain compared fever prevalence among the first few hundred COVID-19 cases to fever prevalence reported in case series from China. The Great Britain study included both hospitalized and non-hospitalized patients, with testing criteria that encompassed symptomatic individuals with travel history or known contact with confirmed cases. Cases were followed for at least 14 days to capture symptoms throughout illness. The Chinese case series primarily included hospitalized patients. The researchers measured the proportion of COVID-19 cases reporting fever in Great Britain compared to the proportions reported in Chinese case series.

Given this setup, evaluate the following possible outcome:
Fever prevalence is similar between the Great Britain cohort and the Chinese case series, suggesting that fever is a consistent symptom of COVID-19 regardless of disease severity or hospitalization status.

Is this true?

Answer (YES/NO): NO